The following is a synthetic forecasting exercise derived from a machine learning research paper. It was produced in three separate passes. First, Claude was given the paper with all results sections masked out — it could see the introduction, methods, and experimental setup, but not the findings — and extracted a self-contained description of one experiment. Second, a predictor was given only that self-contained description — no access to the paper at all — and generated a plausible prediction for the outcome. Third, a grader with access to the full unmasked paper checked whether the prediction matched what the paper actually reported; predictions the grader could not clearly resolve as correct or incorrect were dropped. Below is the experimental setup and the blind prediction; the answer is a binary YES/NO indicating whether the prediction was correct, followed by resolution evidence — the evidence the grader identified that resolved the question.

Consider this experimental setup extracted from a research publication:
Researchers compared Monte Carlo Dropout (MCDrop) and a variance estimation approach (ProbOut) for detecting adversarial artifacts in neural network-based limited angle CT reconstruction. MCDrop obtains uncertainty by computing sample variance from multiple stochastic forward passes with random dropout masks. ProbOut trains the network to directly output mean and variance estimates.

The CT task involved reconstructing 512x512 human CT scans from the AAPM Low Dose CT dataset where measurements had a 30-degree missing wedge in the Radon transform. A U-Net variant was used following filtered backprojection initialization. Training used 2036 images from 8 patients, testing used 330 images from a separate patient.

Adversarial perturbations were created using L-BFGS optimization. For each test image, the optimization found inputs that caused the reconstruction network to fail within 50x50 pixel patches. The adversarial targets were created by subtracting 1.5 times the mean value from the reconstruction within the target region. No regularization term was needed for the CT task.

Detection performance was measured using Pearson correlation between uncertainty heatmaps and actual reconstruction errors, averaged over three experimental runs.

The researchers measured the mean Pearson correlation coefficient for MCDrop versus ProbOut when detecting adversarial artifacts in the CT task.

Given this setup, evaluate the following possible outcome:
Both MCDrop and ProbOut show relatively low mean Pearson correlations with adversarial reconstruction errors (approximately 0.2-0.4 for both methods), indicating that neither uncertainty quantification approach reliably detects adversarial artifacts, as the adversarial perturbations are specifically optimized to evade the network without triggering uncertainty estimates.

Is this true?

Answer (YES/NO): NO